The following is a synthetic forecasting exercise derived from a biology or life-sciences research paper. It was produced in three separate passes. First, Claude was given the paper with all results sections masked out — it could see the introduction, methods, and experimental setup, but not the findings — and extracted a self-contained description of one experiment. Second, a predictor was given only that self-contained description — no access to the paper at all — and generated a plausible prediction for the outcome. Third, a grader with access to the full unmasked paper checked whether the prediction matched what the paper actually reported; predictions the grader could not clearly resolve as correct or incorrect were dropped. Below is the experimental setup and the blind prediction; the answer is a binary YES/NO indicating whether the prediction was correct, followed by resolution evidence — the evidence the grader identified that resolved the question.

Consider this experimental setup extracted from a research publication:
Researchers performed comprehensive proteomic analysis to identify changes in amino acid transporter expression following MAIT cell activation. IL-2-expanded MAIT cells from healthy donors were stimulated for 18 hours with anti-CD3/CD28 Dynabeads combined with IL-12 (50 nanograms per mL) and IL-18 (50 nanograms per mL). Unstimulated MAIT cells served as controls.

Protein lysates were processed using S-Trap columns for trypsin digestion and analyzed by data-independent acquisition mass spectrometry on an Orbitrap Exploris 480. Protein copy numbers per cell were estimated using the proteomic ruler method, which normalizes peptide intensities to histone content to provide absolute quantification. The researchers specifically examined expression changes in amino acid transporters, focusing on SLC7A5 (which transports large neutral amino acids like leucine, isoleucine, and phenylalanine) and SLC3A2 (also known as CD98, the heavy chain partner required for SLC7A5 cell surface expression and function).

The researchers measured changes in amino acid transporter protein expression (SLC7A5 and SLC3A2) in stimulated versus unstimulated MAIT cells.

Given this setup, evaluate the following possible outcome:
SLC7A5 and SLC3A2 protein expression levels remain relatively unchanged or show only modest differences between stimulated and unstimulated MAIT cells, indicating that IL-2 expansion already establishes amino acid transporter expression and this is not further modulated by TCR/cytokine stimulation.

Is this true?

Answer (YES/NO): NO